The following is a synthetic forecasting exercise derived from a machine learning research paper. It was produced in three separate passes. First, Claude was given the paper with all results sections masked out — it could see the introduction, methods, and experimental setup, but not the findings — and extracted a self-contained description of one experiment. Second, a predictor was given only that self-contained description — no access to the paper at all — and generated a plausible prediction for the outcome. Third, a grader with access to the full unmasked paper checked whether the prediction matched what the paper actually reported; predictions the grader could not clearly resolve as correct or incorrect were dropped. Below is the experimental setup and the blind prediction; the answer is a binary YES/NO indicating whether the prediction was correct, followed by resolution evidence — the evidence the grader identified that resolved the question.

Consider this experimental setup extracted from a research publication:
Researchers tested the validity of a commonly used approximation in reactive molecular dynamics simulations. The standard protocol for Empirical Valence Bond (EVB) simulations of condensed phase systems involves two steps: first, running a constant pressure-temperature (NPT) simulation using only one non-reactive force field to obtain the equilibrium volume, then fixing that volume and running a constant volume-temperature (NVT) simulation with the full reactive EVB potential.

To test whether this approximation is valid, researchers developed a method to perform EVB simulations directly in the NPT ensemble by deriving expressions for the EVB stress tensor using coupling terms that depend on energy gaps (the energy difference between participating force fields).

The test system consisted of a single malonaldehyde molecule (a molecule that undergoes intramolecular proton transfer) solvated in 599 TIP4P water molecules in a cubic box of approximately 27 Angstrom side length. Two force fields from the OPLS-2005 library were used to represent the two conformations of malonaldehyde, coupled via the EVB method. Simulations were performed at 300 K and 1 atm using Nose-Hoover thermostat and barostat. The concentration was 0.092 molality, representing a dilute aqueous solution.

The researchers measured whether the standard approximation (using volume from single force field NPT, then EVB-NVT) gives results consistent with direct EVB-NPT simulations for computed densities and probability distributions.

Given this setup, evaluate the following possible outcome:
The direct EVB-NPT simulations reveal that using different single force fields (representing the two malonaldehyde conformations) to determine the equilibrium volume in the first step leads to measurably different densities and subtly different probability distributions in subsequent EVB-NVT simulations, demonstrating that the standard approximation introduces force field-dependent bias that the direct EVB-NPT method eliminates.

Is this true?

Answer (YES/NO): NO